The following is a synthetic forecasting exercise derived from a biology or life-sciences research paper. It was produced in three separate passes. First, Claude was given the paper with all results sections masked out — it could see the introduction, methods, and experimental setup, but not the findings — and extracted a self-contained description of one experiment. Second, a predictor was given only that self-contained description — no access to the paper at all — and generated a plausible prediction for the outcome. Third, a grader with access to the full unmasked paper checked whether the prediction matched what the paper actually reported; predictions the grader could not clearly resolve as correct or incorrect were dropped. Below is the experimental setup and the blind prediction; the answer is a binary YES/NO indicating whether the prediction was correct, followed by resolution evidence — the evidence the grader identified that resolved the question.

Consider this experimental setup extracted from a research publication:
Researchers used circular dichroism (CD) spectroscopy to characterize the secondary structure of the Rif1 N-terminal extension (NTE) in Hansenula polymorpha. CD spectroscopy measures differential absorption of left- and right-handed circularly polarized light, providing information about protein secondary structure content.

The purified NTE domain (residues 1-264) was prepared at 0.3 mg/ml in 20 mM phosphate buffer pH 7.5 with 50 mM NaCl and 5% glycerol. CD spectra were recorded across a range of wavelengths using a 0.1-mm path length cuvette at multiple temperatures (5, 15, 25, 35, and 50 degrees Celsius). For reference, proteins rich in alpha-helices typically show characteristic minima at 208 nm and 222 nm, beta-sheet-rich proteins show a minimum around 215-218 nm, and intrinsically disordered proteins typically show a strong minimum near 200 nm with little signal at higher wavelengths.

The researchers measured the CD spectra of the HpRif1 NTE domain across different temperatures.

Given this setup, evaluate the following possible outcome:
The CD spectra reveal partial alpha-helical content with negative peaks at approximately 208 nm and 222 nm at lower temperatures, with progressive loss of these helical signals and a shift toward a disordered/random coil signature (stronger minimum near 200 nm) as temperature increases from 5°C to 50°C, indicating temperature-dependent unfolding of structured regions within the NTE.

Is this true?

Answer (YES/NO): NO